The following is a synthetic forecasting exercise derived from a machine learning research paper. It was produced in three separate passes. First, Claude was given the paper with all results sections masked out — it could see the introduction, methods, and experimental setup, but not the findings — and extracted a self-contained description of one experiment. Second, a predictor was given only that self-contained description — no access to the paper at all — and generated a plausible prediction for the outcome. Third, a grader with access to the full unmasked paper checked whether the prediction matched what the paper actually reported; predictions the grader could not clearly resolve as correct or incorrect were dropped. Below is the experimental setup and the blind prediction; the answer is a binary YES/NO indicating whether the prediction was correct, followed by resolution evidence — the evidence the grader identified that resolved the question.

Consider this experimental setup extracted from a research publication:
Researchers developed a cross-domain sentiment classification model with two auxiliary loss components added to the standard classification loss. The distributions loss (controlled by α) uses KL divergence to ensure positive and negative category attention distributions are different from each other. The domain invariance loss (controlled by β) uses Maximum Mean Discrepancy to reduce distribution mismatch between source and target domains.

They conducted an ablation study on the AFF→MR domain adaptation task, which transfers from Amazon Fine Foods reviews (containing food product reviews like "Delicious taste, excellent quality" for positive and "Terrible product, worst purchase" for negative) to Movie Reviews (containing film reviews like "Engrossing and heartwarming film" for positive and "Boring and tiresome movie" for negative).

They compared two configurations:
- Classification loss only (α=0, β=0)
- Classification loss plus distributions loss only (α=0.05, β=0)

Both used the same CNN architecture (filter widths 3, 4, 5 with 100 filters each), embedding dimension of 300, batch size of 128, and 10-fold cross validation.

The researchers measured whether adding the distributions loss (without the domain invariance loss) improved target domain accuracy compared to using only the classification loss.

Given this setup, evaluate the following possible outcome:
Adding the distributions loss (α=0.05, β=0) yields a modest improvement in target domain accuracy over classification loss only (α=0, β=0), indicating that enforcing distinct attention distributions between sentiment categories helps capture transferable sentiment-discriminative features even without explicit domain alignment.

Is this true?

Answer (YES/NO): NO